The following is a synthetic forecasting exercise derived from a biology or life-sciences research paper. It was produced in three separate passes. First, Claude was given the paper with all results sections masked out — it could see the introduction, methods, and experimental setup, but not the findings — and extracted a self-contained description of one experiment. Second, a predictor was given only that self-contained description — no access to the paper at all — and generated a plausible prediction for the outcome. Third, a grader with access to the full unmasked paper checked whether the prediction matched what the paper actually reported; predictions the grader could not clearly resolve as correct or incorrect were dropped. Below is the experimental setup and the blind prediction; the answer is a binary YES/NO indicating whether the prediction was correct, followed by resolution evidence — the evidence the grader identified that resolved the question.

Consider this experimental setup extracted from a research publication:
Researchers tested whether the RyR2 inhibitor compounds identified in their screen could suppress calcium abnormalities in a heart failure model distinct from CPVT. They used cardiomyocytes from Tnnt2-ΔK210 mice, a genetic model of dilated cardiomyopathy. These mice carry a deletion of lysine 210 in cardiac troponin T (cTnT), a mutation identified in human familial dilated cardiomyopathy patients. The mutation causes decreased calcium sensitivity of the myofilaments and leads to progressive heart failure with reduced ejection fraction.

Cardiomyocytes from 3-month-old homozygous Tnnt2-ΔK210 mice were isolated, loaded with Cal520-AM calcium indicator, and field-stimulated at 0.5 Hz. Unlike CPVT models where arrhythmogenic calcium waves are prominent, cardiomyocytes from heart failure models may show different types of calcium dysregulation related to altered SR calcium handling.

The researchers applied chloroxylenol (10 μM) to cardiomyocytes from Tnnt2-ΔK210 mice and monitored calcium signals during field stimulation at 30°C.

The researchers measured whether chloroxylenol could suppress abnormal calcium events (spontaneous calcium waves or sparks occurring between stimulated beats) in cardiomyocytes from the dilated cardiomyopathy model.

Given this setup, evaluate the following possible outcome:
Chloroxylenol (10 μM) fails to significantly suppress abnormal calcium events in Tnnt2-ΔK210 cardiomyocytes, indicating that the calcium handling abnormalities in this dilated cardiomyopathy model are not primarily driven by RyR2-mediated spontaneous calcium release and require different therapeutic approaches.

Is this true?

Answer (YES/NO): NO